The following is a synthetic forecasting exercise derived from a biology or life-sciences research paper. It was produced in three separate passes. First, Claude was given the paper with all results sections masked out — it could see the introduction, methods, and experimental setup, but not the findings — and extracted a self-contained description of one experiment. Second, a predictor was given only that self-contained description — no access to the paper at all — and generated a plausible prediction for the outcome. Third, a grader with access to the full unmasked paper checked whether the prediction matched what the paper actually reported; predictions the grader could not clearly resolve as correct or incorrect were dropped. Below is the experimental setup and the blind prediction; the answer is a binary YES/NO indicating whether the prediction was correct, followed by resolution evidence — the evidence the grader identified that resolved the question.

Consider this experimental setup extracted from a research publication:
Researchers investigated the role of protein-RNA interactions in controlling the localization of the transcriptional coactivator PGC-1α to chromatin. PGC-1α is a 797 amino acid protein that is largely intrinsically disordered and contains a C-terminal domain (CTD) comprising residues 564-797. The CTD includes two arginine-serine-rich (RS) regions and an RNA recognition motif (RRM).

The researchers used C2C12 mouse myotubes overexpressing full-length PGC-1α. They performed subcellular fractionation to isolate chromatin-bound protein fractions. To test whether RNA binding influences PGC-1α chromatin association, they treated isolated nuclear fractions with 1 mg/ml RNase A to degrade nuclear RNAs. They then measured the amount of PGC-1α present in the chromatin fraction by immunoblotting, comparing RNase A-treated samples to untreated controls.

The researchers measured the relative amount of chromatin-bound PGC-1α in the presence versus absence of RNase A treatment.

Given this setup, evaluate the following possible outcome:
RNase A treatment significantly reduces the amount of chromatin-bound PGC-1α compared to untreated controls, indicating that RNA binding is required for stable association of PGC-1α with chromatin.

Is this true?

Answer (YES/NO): YES